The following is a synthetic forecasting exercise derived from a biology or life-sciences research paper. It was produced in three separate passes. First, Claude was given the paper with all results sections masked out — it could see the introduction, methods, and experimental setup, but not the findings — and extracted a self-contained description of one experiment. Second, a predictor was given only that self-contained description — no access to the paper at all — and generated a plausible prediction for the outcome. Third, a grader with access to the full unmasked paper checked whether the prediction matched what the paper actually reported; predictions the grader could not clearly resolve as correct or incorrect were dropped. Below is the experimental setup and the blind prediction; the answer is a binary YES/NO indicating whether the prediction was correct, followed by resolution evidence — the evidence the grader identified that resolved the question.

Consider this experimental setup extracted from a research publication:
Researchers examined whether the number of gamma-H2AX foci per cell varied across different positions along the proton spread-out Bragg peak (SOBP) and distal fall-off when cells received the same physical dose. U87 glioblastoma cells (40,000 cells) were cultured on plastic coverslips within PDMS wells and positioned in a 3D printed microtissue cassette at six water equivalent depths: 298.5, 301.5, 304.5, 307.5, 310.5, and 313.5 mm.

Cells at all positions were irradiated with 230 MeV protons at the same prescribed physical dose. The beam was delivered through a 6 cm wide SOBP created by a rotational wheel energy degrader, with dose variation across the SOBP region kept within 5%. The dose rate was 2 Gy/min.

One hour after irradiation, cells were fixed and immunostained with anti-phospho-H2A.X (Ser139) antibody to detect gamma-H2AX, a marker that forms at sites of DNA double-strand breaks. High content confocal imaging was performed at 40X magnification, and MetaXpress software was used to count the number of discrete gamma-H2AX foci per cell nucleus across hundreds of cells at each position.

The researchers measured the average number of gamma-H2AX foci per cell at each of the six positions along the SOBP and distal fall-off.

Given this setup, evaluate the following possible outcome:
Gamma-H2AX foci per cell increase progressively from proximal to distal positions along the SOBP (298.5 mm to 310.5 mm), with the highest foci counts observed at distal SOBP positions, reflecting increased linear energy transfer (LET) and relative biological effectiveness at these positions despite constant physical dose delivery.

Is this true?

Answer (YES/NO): NO